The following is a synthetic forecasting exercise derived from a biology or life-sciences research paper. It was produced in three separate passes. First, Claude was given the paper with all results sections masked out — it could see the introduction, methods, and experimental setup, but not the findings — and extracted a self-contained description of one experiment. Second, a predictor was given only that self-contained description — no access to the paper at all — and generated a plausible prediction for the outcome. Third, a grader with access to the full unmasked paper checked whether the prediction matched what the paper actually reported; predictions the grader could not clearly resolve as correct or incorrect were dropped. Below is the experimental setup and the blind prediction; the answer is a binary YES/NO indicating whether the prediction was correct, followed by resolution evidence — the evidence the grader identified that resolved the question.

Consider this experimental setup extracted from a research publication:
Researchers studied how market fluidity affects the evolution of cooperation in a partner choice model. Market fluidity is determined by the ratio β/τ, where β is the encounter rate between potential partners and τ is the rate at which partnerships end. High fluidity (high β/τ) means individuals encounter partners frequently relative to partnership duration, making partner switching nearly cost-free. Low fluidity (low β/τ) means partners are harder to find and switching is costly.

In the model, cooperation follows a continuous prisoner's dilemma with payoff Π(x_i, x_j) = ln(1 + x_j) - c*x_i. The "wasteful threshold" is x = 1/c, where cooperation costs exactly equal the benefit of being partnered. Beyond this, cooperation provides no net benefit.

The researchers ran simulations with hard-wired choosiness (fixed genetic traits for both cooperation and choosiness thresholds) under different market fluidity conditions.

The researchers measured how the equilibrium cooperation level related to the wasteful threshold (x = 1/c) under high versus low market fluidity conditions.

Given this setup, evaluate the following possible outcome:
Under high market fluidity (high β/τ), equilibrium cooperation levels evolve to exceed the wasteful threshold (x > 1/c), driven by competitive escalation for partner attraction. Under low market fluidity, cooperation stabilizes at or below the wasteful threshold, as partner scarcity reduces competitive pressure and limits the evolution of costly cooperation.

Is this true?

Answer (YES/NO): NO